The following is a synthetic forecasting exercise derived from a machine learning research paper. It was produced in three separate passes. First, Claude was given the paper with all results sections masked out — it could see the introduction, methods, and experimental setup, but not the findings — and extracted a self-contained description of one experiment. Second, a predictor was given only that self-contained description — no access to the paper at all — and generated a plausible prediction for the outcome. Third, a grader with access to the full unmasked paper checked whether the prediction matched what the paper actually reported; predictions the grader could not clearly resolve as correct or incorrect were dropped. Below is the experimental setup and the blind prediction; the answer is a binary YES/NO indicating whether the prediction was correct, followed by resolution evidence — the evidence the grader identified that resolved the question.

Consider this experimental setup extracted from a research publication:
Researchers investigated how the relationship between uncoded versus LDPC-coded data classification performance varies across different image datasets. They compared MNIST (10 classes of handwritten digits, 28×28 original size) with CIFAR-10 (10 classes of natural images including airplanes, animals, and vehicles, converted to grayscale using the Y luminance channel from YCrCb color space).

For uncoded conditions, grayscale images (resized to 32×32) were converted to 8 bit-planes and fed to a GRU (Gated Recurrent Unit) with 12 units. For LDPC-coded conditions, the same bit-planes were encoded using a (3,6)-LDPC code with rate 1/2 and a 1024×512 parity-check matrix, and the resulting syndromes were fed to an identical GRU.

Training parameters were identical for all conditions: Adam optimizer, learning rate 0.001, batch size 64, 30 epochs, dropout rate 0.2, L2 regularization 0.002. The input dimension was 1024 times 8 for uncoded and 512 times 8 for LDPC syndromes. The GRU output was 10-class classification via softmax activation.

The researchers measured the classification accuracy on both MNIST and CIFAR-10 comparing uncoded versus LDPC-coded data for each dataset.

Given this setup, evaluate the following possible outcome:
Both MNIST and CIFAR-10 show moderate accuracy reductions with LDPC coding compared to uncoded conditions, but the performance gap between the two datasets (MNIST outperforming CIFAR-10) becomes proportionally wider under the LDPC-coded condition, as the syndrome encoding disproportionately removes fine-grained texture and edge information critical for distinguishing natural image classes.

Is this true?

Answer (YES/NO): NO